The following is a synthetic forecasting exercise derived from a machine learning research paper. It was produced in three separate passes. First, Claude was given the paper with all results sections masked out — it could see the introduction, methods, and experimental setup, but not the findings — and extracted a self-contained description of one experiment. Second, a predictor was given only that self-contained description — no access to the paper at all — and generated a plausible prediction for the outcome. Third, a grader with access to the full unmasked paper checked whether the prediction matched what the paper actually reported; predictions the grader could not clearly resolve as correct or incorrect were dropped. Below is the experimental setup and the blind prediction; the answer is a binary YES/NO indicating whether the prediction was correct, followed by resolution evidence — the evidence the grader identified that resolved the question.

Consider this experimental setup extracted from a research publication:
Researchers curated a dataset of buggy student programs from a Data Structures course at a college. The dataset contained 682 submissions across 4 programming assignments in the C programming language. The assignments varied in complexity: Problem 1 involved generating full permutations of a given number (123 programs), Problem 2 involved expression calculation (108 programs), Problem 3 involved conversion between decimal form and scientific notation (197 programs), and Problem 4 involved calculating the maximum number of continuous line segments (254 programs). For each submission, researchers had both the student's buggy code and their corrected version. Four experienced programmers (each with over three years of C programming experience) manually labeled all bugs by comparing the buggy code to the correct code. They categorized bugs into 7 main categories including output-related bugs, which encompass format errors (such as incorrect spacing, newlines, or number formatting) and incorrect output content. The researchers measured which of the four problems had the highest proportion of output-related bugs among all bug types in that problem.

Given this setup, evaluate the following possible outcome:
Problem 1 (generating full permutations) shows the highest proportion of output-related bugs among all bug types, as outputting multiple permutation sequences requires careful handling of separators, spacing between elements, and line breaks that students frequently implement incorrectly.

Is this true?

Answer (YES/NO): YES